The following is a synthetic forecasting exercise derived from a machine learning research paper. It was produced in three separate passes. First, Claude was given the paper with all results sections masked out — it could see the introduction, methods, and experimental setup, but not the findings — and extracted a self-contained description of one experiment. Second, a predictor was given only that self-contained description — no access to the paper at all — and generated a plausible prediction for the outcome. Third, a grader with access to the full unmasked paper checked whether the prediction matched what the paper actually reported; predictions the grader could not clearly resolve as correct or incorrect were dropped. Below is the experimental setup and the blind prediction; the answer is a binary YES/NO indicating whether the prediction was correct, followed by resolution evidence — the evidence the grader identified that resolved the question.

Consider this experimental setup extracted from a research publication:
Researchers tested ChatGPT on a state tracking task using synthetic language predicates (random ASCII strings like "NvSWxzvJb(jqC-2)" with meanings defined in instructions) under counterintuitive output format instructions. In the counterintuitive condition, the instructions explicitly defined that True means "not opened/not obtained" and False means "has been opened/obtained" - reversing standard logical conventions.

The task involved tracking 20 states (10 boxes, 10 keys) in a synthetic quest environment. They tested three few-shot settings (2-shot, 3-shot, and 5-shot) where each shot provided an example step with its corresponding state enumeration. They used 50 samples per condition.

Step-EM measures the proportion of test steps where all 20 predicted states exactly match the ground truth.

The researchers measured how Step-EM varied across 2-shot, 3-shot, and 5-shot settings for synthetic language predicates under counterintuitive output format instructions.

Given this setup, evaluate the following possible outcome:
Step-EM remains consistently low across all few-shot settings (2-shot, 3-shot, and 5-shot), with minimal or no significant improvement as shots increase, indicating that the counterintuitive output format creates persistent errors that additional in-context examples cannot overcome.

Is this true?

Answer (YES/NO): YES